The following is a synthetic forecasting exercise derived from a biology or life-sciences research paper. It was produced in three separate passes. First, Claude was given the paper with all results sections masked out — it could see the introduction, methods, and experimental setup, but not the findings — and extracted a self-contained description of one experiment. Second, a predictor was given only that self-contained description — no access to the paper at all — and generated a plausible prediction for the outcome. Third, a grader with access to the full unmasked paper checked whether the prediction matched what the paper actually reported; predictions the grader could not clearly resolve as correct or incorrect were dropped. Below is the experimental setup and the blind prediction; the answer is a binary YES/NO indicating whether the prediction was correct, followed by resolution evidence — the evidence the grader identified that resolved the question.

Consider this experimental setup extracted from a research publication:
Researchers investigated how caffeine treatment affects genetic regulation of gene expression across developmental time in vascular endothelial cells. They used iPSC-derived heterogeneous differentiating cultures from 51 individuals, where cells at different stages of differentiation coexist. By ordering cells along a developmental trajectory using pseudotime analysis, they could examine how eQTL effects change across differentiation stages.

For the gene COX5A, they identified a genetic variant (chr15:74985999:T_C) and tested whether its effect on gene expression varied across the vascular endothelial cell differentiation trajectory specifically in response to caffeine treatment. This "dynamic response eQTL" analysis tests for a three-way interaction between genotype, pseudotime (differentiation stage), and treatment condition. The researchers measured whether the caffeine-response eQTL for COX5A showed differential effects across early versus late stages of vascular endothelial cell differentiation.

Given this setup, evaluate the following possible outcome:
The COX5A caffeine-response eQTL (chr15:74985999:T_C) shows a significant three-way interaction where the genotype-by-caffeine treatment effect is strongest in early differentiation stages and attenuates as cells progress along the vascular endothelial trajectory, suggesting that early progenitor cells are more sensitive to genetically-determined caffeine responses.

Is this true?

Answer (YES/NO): NO